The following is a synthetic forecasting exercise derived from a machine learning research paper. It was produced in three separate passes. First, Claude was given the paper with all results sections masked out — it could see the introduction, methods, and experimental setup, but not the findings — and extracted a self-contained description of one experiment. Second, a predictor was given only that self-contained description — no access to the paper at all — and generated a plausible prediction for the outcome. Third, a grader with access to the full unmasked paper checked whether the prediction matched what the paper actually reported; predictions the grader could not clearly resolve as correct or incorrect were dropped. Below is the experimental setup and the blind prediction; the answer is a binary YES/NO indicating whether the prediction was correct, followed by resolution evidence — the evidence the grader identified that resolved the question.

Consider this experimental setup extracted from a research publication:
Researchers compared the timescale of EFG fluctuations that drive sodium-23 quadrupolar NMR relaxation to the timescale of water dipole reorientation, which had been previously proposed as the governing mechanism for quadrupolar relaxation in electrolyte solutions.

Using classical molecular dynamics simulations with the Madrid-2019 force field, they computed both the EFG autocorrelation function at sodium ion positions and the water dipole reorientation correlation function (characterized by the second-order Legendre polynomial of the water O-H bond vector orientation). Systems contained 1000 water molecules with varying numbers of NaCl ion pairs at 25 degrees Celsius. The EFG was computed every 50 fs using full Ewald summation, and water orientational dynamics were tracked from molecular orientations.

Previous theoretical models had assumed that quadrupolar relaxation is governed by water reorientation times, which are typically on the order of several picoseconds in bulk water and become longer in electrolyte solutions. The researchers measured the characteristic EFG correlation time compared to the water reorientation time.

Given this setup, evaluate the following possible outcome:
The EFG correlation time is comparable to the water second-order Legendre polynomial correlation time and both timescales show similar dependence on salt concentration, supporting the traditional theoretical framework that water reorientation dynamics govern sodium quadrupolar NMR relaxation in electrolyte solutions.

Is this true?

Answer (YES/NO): NO